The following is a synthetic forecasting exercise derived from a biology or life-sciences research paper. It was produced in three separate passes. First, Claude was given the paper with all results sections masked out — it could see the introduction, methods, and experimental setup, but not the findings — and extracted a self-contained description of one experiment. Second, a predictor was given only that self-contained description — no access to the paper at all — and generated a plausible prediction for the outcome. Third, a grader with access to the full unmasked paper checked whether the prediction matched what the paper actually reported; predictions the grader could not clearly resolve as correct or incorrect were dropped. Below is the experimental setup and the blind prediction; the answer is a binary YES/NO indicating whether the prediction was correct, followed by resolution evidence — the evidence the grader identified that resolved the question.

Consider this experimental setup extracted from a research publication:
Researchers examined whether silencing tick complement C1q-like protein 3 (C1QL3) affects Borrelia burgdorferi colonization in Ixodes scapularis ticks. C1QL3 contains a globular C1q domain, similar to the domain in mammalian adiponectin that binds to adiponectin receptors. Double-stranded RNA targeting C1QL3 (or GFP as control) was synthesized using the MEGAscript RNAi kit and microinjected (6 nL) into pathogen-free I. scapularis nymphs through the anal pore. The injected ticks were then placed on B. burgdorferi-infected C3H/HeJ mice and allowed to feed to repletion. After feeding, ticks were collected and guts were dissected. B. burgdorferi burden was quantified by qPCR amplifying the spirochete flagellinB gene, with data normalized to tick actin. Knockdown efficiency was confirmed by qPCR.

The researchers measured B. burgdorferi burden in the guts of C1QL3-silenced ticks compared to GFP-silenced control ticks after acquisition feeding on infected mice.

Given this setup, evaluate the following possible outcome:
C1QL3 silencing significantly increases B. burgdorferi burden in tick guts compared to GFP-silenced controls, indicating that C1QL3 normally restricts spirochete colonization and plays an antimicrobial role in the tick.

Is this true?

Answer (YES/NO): NO